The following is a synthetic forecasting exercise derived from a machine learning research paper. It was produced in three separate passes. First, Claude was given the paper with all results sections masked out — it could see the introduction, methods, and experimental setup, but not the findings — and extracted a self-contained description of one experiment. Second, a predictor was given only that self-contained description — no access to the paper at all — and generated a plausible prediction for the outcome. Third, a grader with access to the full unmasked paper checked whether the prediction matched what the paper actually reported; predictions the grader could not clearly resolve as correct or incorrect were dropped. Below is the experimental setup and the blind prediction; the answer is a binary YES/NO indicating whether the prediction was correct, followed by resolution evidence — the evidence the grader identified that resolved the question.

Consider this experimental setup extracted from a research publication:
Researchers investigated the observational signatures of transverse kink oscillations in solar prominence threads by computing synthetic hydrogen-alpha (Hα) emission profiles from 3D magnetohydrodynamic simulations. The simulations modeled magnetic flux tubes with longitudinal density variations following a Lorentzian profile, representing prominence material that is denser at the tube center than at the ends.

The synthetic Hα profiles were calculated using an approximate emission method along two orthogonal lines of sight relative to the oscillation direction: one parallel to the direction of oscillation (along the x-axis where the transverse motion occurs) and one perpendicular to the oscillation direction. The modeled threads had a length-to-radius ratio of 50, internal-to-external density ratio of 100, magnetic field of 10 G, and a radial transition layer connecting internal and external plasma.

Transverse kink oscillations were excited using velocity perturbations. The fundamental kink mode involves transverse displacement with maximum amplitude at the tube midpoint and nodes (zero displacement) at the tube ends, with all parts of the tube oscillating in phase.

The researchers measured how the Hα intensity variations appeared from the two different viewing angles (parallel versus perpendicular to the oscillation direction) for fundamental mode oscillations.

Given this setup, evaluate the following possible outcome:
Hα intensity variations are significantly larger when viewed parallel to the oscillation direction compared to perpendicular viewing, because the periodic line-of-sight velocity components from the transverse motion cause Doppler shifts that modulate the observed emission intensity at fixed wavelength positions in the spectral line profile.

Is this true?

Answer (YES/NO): NO